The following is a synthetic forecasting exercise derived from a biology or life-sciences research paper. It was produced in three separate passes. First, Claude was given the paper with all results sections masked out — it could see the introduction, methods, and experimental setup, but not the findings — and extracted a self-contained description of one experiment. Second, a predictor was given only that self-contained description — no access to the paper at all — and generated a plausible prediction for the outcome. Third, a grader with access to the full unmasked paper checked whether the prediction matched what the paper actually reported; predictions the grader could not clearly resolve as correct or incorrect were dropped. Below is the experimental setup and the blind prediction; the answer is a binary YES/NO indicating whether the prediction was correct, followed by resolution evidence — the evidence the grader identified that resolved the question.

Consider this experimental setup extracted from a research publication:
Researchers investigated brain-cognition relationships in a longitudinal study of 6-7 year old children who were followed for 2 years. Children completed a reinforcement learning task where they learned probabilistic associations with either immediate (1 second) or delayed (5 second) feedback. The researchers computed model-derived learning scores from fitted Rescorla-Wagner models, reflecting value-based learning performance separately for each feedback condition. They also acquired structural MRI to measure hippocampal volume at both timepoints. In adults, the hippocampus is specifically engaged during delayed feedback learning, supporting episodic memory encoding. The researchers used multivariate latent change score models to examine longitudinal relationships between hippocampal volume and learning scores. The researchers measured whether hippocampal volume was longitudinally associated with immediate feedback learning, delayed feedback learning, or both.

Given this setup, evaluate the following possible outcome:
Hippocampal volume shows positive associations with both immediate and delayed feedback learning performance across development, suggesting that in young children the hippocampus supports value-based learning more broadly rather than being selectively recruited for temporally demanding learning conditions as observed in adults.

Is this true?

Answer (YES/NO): NO